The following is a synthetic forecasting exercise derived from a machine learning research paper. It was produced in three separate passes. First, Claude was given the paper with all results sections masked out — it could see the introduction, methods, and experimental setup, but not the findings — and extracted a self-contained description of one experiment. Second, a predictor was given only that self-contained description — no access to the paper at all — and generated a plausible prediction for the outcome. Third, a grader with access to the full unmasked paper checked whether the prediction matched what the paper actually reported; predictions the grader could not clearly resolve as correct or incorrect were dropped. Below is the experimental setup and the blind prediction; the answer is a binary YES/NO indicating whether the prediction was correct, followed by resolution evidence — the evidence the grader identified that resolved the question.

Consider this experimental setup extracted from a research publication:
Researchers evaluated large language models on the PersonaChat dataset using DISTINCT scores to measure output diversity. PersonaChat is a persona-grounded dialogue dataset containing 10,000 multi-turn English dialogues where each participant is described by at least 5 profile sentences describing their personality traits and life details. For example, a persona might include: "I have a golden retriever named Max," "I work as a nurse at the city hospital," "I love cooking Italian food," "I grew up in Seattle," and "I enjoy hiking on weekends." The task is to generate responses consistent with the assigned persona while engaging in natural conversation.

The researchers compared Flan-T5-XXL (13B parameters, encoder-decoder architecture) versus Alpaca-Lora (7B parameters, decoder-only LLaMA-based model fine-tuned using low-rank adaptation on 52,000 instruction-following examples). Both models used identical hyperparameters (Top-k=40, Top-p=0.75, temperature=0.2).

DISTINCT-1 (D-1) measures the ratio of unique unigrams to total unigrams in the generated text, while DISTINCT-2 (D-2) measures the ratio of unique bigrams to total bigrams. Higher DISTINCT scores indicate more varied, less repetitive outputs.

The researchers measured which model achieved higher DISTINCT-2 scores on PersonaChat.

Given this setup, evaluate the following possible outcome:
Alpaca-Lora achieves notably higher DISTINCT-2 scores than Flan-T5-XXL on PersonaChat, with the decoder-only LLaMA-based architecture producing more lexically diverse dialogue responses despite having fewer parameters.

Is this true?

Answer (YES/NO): YES